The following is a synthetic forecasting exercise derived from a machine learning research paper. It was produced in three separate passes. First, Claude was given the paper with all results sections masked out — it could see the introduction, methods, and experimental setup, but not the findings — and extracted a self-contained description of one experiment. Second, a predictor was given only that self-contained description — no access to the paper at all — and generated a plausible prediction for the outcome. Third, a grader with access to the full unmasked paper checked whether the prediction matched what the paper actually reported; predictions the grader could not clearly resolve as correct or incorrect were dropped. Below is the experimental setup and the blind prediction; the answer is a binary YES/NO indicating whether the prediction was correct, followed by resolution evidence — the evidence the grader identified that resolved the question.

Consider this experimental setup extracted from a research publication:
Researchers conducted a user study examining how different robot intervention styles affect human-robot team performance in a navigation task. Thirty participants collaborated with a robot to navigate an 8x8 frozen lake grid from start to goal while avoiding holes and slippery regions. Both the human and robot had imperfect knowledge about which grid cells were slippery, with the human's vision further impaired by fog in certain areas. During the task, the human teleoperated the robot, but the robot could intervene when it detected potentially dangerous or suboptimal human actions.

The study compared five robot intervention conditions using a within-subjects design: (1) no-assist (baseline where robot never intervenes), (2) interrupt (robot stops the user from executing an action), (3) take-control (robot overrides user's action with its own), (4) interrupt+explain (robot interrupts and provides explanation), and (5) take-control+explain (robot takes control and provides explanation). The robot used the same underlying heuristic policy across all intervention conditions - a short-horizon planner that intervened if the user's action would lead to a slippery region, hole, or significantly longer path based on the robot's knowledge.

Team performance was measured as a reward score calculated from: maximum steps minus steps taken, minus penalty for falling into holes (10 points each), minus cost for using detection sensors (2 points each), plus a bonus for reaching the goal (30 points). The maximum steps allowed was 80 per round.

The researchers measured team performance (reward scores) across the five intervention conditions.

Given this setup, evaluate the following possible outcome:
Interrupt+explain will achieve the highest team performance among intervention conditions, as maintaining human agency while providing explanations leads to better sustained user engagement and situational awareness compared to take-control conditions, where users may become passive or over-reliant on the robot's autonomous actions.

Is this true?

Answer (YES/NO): NO